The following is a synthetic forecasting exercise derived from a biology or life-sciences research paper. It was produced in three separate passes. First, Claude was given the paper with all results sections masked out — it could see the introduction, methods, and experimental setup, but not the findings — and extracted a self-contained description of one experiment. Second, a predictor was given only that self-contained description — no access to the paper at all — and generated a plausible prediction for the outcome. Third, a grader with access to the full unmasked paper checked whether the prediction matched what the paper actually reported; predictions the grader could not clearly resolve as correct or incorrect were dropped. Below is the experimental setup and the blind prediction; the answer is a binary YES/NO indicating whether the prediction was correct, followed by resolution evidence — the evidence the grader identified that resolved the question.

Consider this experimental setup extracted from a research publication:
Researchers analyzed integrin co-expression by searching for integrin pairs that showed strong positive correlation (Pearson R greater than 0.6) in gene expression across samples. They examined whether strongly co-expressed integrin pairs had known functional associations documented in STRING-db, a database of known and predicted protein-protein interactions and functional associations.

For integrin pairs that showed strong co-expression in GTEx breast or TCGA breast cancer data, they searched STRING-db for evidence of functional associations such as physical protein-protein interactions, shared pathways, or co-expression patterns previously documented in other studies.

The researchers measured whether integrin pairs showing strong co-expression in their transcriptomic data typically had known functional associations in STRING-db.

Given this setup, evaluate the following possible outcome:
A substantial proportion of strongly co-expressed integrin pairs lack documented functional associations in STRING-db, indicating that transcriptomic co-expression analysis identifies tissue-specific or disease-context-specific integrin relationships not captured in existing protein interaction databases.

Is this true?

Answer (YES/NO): NO